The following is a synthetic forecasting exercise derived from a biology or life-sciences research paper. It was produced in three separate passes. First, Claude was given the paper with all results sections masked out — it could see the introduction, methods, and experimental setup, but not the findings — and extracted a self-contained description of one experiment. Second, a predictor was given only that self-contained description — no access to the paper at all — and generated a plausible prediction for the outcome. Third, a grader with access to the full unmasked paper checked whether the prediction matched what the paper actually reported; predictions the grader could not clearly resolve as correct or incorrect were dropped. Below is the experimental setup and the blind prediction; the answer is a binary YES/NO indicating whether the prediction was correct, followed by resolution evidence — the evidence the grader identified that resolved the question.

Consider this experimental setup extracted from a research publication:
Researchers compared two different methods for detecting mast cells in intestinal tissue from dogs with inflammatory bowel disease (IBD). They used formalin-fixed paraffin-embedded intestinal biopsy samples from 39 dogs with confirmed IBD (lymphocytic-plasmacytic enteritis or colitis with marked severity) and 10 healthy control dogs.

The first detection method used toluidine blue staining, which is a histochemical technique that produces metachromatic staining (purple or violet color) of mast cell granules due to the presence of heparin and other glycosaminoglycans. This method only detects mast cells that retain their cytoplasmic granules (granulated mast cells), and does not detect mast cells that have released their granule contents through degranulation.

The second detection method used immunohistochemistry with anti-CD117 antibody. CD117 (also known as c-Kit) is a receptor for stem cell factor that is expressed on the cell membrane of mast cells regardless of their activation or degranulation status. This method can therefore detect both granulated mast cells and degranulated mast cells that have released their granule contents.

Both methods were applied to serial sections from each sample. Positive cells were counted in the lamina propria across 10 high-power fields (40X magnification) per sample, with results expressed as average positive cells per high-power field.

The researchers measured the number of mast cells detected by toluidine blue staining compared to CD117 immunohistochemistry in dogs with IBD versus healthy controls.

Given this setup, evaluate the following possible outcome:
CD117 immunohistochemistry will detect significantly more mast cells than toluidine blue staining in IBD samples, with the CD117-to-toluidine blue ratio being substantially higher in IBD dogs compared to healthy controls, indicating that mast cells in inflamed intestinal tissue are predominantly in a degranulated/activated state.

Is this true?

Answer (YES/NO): YES